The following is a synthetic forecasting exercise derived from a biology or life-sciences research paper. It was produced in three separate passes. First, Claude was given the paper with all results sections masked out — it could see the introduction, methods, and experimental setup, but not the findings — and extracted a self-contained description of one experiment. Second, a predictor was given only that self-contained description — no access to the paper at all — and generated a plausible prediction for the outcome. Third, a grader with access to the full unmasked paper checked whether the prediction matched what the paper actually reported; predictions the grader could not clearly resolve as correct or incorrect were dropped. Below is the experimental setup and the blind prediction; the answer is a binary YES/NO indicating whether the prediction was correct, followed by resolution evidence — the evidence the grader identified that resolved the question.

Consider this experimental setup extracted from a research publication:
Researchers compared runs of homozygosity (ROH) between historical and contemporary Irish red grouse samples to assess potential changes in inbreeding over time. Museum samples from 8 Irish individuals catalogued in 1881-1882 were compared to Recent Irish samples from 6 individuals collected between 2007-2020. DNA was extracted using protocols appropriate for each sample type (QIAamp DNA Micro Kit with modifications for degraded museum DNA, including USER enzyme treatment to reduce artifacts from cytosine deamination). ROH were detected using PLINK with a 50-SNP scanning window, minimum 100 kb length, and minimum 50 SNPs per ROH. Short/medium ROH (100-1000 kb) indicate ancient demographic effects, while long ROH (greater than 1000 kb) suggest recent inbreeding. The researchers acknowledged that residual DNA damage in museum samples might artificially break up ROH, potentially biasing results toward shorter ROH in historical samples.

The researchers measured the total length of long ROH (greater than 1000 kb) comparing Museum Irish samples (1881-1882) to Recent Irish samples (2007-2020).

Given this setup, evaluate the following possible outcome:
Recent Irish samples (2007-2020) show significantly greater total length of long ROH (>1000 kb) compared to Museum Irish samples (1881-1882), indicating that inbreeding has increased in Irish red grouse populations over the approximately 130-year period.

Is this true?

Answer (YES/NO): NO